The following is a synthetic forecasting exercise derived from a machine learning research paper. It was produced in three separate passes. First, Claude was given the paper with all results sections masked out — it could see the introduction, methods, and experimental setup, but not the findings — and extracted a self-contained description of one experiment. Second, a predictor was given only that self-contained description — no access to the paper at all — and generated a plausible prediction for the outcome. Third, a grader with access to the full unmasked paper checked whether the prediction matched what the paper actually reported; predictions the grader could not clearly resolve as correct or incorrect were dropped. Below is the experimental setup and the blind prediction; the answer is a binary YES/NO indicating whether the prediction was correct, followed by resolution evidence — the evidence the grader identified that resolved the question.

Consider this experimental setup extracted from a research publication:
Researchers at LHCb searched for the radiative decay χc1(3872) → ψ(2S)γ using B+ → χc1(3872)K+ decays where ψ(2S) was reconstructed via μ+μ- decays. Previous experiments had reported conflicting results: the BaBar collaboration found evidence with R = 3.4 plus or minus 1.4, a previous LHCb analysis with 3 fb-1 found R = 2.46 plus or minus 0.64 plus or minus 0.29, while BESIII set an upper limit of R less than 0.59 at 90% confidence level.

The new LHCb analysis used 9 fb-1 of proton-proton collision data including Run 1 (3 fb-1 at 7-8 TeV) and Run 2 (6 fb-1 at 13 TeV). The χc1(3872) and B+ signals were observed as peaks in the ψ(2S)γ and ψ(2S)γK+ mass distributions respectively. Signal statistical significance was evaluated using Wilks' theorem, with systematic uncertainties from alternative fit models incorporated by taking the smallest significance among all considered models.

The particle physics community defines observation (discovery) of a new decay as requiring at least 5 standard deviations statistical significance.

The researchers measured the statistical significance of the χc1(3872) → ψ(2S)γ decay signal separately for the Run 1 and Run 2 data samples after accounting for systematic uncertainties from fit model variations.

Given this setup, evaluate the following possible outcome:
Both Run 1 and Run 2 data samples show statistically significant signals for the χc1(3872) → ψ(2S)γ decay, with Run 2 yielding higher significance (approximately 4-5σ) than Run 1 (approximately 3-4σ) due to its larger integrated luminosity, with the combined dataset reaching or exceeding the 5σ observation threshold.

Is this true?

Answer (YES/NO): NO